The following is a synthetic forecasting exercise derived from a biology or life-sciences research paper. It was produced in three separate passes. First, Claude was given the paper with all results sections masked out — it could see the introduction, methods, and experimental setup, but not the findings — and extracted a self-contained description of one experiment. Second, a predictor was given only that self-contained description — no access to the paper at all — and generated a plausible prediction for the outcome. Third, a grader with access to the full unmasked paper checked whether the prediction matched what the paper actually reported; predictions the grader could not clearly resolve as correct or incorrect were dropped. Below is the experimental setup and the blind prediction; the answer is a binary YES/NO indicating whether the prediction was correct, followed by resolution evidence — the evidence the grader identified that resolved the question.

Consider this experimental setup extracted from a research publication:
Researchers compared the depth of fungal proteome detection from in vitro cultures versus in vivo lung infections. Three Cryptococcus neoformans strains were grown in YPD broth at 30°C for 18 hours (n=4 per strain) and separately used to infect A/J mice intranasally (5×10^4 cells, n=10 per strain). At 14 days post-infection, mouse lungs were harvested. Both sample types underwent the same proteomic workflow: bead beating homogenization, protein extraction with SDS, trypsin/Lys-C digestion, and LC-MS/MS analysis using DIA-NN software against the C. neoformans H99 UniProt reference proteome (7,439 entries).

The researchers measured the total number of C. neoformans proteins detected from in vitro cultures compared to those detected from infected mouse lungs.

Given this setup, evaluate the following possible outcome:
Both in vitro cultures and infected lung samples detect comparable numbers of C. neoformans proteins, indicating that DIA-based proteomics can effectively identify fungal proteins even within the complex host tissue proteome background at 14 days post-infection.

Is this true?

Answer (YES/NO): NO